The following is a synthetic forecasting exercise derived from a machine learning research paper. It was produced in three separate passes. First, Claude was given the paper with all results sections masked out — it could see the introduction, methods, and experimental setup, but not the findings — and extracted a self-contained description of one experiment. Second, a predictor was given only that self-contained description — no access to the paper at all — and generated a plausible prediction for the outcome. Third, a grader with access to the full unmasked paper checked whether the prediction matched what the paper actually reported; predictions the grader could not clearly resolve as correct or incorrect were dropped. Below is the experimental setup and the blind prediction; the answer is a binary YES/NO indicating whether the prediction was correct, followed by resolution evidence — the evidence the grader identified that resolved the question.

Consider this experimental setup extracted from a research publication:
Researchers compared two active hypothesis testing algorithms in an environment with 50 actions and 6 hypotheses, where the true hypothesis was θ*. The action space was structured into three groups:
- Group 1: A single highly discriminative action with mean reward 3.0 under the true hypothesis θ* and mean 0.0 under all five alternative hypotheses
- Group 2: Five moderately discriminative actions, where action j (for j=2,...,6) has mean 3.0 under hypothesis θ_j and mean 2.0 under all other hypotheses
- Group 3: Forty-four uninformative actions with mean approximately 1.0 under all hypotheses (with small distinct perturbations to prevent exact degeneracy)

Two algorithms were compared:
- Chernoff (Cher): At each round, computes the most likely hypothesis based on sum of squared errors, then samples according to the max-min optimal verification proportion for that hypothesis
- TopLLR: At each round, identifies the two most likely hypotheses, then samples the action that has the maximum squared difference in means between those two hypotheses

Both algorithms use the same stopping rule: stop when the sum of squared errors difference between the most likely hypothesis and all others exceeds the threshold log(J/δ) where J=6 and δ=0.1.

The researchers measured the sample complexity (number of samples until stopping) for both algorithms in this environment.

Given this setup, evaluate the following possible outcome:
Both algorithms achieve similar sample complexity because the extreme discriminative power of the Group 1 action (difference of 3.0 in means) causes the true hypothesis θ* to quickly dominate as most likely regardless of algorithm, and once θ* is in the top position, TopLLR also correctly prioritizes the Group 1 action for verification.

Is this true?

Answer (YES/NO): YES